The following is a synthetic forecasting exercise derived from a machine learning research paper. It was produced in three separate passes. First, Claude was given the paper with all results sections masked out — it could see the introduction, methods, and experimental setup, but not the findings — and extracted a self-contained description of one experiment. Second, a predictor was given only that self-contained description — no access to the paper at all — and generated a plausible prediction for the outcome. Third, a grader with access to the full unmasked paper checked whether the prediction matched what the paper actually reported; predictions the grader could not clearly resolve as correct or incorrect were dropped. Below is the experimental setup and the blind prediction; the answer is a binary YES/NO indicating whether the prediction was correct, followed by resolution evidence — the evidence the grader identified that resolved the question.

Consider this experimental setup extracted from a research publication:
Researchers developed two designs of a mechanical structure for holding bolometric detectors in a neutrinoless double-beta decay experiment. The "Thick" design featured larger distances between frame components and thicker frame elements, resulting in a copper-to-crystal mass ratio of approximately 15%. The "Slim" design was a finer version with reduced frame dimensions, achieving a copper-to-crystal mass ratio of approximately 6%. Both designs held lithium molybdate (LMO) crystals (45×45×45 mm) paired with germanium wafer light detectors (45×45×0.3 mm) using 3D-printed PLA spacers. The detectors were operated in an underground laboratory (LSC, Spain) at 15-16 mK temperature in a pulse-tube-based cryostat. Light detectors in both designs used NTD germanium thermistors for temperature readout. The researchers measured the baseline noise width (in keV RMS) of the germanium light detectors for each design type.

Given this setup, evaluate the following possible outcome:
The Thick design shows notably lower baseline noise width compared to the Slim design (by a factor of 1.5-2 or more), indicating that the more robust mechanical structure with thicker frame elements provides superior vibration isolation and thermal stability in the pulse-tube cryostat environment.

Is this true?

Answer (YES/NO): YES